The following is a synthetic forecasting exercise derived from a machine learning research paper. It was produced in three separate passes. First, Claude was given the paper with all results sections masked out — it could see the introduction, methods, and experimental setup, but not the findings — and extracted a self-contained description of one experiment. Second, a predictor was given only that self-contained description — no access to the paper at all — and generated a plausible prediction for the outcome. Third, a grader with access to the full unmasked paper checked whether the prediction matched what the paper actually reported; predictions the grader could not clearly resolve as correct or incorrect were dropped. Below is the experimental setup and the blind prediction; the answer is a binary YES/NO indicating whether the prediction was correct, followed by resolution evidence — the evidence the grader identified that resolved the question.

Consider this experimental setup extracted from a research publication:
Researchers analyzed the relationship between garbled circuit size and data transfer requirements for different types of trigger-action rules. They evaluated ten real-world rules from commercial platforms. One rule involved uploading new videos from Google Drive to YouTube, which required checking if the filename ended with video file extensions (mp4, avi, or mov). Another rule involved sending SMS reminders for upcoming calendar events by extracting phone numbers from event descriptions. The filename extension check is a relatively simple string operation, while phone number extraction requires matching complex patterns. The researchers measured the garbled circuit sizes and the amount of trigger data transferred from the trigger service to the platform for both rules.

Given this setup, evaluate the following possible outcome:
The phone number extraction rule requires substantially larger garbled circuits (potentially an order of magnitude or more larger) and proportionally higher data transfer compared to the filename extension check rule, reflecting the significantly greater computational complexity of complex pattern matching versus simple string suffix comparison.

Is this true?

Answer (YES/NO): NO